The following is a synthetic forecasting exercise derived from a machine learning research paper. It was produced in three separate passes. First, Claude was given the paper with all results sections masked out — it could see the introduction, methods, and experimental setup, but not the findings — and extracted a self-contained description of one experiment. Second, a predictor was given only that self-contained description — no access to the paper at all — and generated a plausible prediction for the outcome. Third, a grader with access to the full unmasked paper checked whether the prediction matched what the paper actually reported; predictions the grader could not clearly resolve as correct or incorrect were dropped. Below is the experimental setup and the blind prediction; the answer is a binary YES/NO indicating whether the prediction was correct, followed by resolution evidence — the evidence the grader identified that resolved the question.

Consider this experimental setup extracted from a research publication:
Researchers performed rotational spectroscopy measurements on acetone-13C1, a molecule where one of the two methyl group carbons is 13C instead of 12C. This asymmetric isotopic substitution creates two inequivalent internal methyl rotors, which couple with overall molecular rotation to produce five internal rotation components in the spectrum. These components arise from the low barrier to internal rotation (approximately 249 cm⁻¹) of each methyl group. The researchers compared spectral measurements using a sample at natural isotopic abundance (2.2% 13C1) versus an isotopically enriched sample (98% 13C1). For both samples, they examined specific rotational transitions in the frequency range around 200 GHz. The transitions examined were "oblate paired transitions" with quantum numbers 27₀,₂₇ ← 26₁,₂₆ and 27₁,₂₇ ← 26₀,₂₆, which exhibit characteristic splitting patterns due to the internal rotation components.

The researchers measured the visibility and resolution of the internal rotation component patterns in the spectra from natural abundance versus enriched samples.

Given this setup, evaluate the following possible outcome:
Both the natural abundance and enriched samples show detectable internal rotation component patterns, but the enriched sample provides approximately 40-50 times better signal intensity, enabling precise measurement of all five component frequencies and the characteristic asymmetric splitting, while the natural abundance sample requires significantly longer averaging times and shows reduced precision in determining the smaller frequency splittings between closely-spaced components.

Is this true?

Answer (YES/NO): NO